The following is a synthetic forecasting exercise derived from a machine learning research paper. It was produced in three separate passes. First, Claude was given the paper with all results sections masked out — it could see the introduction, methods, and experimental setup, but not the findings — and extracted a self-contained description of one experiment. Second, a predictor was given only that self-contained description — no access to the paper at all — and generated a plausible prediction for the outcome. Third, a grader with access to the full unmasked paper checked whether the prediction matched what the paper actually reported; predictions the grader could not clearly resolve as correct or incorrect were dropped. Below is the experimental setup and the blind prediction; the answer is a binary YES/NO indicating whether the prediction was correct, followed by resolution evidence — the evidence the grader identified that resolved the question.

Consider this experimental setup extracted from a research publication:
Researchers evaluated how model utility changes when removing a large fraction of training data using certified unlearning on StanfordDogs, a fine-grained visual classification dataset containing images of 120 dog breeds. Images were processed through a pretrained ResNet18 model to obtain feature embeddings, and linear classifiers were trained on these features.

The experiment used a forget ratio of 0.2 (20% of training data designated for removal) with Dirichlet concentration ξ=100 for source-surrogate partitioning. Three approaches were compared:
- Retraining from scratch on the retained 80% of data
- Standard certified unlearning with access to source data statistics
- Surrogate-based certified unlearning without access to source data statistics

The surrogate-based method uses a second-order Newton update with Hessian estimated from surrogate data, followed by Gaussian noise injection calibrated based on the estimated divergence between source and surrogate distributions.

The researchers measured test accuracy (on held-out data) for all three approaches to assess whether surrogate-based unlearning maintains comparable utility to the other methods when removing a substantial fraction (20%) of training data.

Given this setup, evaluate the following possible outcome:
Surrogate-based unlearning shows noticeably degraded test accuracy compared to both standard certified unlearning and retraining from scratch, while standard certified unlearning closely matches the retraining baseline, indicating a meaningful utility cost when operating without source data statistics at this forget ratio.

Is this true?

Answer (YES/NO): NO